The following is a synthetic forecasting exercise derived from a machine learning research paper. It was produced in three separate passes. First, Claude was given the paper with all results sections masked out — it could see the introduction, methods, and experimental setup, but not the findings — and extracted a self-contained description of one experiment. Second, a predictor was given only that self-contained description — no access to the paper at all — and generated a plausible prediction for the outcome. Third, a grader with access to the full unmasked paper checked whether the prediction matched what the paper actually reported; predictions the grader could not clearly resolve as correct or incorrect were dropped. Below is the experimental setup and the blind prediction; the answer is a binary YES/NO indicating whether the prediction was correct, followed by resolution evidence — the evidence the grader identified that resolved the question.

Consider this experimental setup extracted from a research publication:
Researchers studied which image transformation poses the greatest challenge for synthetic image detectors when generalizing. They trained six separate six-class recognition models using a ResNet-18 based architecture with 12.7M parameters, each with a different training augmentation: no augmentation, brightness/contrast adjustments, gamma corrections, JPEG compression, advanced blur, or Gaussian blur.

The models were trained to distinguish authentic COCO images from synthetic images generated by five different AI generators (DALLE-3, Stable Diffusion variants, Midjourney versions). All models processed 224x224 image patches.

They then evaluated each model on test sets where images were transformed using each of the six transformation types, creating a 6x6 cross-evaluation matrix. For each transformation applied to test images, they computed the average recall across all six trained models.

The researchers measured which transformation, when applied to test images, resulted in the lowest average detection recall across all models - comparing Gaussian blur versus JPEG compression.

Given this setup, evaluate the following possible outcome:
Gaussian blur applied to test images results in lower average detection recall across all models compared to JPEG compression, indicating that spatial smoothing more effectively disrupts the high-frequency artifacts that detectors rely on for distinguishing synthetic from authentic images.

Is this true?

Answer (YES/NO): YES